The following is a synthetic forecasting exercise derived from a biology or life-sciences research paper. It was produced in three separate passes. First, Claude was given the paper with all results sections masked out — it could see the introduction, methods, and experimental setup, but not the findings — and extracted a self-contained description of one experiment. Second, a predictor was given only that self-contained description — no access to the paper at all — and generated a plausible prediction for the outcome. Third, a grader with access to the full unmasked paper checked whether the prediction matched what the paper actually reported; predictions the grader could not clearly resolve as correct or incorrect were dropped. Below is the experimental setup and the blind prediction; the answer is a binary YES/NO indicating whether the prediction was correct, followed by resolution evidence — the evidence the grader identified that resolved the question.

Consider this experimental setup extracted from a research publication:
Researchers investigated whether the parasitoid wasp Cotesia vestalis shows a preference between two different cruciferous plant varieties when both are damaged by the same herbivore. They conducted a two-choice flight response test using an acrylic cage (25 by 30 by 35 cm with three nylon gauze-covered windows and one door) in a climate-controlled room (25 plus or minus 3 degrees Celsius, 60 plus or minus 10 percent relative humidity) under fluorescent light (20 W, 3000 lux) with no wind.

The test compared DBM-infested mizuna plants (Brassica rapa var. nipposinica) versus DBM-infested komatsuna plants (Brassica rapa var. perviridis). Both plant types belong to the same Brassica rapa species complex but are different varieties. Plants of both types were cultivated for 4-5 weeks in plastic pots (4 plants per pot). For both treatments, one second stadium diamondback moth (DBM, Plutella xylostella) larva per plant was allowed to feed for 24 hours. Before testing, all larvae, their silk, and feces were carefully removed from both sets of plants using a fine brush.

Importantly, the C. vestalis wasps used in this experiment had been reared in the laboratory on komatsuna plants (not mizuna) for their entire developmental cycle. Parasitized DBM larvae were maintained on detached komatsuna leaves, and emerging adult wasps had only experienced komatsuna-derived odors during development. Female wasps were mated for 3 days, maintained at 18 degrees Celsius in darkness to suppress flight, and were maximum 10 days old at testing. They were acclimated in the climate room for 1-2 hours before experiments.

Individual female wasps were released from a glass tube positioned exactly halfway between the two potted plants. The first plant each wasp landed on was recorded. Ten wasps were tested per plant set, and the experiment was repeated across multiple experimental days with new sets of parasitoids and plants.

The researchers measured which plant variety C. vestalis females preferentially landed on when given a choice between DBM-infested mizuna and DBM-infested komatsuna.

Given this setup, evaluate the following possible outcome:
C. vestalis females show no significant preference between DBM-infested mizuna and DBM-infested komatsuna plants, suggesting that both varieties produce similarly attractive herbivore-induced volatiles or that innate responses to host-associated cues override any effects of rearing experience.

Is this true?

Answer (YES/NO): YES